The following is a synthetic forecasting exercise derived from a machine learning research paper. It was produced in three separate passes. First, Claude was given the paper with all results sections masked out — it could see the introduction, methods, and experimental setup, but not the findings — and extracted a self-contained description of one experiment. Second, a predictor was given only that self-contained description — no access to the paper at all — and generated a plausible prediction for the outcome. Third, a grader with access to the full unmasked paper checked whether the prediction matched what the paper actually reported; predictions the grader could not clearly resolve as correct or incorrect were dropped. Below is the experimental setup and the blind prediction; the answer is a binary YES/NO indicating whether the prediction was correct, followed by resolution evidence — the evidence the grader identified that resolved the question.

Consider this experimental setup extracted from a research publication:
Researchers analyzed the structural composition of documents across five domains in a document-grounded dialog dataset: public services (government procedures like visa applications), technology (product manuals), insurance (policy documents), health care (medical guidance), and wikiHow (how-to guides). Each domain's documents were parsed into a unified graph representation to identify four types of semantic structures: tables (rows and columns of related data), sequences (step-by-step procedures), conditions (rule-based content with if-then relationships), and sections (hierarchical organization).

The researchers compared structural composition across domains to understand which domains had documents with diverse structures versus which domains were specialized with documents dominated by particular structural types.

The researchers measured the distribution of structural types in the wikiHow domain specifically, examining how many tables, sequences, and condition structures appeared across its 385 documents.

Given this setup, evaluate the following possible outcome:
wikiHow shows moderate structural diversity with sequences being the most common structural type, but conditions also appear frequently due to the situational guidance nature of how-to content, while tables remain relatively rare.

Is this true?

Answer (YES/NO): NO